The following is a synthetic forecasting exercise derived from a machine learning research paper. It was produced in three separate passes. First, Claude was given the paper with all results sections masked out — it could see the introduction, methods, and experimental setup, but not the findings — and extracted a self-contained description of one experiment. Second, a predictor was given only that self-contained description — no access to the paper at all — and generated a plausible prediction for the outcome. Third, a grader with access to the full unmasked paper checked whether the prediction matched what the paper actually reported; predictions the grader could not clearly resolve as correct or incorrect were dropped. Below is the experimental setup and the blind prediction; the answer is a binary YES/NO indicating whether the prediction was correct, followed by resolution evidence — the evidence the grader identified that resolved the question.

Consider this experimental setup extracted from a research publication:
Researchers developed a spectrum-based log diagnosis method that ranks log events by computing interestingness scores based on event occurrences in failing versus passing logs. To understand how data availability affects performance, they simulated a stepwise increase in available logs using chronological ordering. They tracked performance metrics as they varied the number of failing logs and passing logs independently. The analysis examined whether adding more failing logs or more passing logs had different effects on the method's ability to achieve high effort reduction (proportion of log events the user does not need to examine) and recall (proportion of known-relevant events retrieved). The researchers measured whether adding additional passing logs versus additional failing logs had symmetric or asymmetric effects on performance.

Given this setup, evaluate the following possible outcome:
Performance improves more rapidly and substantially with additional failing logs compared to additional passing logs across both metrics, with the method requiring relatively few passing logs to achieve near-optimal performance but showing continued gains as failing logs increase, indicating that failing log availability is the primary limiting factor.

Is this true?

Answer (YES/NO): NO